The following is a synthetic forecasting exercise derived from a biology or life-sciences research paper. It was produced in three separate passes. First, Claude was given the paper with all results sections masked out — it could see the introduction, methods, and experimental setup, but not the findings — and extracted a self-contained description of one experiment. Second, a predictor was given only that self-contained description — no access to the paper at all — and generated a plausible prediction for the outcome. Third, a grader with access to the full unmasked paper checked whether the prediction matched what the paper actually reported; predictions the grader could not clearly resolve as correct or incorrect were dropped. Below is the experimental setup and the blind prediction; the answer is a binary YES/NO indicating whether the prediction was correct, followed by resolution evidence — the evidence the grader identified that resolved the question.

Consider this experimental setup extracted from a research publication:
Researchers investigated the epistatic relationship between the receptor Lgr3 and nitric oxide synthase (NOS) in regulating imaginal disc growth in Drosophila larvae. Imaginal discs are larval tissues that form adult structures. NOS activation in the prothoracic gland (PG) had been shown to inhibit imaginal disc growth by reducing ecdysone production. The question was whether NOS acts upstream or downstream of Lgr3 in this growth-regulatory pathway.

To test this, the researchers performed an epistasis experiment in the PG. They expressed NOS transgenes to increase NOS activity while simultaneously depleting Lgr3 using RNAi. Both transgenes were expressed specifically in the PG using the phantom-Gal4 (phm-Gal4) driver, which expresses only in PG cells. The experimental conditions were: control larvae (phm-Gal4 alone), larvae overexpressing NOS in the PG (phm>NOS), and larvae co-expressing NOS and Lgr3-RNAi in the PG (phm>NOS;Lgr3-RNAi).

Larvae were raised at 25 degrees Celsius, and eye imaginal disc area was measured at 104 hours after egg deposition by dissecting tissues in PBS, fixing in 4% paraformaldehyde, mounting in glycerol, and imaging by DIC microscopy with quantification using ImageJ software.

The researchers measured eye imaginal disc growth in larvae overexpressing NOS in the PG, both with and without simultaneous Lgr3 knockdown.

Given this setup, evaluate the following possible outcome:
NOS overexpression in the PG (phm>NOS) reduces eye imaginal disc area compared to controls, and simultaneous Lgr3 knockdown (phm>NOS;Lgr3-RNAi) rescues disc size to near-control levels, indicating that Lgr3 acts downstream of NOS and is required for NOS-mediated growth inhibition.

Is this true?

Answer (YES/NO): NO